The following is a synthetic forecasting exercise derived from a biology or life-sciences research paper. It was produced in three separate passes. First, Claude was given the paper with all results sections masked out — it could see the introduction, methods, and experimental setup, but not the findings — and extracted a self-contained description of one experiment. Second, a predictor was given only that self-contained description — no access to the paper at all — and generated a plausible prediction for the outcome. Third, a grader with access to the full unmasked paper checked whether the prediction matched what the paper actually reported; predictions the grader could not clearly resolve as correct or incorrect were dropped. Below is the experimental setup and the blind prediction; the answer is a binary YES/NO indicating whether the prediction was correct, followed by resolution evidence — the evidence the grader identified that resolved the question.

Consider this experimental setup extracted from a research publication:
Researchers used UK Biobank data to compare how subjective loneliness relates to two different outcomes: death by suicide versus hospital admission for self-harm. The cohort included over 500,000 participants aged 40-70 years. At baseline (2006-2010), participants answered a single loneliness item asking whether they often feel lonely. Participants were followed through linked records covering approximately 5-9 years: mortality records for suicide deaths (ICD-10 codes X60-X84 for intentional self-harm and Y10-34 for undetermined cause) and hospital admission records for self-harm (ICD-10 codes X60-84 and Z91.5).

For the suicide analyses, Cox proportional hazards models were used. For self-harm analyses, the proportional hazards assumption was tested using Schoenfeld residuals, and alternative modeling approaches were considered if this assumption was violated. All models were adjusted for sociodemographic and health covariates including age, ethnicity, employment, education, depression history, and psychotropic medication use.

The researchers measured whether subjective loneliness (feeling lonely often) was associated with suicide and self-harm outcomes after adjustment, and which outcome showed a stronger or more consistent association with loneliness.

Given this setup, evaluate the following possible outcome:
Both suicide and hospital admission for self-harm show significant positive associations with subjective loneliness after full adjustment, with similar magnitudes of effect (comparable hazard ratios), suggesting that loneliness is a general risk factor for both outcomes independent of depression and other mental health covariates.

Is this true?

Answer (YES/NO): NO